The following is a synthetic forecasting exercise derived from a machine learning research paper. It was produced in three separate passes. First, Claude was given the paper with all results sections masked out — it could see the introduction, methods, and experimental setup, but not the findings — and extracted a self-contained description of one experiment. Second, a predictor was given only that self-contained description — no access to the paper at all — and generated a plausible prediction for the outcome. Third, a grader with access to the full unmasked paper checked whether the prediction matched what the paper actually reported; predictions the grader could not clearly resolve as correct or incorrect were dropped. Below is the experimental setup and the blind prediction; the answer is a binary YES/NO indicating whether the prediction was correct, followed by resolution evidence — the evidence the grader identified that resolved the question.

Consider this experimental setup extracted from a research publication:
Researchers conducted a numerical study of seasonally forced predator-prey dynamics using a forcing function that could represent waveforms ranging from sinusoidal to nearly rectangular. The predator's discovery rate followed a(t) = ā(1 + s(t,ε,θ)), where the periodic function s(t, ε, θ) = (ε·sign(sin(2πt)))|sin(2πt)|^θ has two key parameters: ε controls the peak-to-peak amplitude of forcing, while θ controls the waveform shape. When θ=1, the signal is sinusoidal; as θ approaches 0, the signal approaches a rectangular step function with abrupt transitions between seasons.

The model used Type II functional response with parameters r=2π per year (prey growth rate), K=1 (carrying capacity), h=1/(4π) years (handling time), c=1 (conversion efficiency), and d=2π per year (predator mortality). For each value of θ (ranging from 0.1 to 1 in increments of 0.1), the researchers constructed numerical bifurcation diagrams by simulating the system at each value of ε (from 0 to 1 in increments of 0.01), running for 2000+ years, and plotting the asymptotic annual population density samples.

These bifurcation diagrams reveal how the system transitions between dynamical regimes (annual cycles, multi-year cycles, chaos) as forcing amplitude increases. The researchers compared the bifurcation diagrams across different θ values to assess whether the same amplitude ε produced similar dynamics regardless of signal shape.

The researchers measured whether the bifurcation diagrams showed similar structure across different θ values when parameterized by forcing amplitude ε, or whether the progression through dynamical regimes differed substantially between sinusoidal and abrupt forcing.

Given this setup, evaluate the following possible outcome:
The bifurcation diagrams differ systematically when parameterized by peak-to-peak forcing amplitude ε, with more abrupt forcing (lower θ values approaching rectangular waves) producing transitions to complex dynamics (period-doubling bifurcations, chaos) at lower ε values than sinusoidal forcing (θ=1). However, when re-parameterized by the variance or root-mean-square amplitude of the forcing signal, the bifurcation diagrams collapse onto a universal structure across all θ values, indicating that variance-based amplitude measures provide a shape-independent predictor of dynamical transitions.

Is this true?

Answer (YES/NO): NO